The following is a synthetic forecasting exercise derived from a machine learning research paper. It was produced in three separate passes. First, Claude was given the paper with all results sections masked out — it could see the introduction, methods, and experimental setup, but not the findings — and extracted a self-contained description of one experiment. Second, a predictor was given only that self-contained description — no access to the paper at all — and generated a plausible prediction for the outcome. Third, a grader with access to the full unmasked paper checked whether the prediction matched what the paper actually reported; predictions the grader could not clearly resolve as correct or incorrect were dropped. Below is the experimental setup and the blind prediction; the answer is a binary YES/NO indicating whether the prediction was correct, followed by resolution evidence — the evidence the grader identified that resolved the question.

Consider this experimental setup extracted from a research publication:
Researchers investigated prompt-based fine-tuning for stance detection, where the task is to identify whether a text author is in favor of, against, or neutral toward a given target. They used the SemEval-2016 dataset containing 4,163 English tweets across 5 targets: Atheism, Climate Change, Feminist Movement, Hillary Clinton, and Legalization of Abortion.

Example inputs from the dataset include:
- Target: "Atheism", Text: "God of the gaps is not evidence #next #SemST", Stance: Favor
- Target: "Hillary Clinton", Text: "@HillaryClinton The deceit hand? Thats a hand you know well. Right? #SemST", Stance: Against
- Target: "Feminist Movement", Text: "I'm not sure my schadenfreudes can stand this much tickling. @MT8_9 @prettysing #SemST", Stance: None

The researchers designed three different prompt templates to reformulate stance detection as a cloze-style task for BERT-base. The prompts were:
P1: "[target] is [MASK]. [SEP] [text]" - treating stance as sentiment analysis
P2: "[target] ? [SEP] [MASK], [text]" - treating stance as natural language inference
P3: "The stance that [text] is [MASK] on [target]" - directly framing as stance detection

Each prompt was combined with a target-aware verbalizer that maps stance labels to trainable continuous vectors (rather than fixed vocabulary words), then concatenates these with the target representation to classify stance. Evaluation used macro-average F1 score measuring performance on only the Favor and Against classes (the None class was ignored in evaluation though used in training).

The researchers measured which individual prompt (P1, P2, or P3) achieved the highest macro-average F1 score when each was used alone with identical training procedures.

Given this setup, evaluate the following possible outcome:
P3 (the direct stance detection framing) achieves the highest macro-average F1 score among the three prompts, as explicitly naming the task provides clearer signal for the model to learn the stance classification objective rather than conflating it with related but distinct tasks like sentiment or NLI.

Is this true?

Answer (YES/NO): YES